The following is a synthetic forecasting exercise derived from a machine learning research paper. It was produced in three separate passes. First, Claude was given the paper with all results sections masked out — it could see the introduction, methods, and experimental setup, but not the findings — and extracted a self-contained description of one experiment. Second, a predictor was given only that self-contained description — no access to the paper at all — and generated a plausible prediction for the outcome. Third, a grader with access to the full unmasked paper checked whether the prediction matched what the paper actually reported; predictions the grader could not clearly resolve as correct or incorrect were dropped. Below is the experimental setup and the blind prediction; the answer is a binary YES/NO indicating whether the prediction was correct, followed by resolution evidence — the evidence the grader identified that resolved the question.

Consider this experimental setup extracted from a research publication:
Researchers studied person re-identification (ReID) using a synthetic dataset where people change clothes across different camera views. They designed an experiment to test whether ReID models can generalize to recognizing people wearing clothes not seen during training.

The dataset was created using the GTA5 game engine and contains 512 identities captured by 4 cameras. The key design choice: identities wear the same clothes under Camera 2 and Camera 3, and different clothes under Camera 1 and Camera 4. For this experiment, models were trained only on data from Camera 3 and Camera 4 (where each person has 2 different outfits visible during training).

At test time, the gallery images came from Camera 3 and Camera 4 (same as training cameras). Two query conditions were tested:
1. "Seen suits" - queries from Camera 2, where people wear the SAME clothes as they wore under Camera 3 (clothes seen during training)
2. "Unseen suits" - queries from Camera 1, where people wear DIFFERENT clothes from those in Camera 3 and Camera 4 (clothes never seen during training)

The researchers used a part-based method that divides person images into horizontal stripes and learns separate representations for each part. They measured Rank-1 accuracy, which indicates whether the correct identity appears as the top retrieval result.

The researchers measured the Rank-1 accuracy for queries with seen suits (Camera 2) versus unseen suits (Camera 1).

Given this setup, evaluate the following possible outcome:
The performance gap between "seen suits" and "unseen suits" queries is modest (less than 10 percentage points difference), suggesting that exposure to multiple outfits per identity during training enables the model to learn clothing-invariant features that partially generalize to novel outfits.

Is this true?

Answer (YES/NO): NO